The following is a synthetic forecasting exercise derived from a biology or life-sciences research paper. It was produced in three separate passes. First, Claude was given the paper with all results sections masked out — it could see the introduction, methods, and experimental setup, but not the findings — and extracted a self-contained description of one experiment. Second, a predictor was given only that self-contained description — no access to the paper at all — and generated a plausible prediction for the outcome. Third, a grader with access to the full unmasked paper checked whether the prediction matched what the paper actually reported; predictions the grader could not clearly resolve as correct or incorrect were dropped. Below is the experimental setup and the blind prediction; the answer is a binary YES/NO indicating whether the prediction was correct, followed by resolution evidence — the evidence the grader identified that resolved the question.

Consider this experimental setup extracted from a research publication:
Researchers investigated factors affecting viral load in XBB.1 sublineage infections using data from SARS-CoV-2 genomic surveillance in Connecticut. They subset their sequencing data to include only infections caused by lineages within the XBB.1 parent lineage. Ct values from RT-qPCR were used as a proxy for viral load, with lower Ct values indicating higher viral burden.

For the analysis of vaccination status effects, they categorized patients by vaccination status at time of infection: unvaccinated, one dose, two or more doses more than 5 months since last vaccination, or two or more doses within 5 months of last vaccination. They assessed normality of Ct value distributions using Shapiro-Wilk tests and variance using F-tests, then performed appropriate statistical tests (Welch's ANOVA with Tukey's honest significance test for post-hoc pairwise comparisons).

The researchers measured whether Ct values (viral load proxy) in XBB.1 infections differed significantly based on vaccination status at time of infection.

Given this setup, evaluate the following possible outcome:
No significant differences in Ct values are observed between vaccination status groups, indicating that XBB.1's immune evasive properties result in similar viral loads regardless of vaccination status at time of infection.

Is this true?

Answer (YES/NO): YES